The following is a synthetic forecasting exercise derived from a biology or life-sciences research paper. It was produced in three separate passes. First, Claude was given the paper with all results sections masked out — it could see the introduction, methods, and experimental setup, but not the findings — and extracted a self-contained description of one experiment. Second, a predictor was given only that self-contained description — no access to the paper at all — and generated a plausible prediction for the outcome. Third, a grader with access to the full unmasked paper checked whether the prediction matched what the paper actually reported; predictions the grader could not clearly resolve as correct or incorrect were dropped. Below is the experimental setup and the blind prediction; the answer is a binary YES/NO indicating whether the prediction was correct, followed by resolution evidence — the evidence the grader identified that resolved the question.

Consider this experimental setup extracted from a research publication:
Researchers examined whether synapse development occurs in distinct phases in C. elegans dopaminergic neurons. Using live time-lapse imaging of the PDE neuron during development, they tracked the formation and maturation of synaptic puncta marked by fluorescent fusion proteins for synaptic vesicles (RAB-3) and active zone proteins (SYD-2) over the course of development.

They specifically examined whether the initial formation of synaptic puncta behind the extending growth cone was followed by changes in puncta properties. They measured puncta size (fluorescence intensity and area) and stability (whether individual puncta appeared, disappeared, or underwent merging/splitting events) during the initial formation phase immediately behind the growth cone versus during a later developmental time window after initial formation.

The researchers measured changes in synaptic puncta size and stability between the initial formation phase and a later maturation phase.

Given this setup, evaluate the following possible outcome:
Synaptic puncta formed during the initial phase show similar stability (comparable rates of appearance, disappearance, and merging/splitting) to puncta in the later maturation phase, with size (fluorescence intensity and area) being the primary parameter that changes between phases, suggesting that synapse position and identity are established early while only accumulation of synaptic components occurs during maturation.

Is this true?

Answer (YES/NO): NO